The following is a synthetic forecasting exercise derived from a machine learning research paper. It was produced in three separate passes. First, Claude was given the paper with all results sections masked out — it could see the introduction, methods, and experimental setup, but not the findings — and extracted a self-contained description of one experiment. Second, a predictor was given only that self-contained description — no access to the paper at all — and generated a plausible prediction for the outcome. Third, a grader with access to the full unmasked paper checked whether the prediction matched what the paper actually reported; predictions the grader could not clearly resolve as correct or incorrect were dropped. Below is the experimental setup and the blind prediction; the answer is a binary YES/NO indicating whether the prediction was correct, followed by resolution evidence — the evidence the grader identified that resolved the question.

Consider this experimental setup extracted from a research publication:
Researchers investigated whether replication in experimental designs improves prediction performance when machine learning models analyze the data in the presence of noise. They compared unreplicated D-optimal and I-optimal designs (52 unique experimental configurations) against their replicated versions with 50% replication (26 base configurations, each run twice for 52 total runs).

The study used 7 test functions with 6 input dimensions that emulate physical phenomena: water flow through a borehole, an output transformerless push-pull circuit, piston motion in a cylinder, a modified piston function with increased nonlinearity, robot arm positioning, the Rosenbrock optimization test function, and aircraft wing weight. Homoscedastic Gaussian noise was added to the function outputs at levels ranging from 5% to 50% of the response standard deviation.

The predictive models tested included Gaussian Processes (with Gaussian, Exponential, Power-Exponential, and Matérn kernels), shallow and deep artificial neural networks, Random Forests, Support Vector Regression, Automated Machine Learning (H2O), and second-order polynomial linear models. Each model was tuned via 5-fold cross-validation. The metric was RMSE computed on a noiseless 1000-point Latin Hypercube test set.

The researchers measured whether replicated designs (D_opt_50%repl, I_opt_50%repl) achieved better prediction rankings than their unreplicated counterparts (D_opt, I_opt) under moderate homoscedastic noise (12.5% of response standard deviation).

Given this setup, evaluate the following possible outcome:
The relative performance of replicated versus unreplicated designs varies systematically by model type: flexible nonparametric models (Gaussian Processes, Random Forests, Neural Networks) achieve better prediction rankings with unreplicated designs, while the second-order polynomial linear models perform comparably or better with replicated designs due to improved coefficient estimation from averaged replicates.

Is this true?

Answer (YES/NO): NO